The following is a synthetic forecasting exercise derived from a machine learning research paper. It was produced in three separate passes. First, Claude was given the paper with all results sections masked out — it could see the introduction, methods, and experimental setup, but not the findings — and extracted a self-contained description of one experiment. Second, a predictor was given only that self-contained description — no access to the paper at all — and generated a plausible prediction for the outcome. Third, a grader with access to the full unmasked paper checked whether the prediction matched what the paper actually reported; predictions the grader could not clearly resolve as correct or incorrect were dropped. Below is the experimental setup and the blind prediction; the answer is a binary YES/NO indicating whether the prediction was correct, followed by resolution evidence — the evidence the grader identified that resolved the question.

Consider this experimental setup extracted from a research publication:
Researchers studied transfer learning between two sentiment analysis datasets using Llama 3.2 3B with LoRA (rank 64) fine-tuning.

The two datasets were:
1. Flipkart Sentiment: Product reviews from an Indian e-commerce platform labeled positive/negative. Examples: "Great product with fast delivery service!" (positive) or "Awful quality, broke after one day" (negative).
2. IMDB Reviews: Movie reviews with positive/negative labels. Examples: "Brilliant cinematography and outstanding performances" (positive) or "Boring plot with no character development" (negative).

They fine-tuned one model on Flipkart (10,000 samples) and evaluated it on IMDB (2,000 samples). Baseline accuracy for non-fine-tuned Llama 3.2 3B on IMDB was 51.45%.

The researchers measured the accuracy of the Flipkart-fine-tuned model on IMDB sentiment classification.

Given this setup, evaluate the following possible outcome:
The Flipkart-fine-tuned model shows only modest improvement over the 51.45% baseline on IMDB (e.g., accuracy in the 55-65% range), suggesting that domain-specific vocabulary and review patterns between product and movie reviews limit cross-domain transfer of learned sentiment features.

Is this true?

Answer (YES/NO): NO